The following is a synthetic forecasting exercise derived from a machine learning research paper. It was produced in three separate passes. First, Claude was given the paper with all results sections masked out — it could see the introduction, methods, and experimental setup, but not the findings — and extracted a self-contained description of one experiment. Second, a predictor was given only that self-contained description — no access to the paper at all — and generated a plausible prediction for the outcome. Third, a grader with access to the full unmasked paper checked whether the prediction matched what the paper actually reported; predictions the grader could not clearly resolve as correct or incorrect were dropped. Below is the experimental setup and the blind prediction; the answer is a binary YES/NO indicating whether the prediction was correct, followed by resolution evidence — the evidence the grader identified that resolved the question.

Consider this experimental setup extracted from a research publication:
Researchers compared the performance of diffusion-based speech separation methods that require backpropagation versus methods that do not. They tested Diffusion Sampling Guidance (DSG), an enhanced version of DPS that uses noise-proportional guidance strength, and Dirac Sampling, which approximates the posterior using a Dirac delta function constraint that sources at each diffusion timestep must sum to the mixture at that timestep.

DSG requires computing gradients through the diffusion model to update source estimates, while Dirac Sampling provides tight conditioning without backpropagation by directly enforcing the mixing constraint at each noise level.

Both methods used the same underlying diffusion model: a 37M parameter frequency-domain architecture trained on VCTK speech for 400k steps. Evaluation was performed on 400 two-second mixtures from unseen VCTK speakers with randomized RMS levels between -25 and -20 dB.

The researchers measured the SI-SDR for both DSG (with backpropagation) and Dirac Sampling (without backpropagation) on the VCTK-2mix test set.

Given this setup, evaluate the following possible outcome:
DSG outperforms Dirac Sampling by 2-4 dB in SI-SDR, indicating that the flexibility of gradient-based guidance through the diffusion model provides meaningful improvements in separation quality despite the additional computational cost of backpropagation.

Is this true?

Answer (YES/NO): NO